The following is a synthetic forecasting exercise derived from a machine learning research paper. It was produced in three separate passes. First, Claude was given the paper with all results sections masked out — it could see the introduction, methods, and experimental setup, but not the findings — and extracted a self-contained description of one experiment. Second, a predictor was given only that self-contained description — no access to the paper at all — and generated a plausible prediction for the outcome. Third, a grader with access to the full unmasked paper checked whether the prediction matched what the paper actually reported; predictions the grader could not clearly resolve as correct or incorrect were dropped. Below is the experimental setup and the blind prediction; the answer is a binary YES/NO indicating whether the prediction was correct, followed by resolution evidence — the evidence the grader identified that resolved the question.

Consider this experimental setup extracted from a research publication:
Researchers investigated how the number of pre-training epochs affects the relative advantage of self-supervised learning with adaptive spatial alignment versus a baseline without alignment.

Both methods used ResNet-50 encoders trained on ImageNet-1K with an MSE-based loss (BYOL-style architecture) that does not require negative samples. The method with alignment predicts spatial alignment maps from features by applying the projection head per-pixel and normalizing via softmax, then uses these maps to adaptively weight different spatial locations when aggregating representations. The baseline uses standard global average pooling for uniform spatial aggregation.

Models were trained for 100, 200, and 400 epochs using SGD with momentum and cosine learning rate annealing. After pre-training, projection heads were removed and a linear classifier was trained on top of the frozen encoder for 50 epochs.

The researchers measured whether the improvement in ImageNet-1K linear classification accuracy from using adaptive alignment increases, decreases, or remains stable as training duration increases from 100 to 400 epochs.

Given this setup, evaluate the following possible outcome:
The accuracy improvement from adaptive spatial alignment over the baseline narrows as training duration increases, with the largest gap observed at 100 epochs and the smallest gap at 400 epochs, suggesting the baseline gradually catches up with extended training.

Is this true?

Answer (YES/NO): YES